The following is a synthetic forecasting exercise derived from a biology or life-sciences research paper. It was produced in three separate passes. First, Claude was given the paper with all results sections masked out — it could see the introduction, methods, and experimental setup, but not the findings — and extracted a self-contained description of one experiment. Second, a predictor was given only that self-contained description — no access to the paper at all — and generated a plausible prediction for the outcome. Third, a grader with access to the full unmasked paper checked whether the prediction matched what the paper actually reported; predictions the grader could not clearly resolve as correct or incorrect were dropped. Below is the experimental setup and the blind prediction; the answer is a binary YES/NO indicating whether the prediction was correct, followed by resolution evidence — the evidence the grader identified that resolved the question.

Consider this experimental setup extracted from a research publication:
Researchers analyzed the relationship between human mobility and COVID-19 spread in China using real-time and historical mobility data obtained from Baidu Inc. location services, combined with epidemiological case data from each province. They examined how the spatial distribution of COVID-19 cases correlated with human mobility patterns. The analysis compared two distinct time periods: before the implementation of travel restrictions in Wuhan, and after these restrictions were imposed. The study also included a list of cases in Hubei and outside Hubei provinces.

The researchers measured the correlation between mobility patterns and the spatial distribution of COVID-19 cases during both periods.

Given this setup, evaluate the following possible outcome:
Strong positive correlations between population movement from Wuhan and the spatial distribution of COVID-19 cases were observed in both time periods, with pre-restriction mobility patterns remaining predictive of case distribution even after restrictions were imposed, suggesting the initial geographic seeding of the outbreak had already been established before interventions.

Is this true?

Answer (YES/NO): NO